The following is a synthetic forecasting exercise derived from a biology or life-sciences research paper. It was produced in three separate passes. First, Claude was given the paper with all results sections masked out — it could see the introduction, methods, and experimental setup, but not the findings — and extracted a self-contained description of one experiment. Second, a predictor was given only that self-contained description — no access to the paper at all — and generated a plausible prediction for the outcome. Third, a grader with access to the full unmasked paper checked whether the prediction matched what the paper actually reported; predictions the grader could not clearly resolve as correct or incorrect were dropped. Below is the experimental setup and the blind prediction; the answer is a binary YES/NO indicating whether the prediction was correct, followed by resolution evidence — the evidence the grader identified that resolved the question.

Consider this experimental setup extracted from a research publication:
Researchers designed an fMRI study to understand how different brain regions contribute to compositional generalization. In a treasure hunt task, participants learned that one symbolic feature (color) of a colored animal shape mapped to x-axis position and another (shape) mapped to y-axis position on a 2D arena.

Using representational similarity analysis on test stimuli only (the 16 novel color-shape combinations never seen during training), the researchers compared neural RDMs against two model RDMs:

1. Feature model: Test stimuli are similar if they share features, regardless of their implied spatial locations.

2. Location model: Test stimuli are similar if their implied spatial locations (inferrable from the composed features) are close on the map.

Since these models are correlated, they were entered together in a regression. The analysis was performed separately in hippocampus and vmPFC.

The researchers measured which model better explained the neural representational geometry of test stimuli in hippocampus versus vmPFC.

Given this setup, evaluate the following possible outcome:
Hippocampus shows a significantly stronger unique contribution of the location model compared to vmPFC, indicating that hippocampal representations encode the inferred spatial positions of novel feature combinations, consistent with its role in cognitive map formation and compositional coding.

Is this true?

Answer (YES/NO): NO